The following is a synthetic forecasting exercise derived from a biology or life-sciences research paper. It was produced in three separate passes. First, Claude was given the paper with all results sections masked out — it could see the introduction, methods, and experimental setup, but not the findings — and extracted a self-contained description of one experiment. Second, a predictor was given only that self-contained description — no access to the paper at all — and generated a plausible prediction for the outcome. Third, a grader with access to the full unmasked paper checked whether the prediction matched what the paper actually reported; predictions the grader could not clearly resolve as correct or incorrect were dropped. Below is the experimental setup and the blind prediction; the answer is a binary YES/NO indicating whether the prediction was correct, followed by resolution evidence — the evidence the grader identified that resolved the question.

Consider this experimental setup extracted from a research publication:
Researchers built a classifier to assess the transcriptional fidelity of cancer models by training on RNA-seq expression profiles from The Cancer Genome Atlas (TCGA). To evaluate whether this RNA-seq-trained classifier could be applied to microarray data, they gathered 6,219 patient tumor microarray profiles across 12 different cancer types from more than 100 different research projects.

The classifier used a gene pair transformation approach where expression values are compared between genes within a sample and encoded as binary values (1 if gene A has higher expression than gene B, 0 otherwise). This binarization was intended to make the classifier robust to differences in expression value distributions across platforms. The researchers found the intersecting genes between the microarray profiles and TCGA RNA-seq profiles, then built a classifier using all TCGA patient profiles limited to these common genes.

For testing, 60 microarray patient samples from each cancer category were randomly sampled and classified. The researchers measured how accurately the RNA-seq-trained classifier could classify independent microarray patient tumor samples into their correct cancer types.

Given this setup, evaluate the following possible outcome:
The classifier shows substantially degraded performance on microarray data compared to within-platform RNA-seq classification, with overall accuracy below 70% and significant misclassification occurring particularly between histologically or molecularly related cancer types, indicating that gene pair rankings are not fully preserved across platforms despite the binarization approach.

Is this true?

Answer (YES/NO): NO